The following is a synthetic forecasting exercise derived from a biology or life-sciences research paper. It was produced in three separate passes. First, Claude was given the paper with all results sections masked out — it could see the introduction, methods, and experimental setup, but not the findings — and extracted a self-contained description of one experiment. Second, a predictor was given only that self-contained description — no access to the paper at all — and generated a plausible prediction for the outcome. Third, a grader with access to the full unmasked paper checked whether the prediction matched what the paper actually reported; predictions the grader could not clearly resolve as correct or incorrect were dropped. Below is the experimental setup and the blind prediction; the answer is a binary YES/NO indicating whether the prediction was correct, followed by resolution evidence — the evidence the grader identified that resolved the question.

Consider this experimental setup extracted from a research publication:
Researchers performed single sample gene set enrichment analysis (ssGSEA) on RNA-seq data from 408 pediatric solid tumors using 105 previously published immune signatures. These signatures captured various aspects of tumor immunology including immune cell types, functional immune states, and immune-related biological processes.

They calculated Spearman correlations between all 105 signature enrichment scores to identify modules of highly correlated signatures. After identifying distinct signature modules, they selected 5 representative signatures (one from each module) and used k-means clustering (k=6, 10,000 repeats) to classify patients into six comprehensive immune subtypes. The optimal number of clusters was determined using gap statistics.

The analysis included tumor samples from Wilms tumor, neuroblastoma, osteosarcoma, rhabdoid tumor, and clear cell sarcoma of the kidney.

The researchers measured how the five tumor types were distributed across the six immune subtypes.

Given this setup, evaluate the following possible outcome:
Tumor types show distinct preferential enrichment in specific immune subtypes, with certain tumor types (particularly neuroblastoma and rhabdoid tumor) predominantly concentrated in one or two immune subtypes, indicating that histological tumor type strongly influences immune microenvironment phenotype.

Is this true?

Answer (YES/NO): NO